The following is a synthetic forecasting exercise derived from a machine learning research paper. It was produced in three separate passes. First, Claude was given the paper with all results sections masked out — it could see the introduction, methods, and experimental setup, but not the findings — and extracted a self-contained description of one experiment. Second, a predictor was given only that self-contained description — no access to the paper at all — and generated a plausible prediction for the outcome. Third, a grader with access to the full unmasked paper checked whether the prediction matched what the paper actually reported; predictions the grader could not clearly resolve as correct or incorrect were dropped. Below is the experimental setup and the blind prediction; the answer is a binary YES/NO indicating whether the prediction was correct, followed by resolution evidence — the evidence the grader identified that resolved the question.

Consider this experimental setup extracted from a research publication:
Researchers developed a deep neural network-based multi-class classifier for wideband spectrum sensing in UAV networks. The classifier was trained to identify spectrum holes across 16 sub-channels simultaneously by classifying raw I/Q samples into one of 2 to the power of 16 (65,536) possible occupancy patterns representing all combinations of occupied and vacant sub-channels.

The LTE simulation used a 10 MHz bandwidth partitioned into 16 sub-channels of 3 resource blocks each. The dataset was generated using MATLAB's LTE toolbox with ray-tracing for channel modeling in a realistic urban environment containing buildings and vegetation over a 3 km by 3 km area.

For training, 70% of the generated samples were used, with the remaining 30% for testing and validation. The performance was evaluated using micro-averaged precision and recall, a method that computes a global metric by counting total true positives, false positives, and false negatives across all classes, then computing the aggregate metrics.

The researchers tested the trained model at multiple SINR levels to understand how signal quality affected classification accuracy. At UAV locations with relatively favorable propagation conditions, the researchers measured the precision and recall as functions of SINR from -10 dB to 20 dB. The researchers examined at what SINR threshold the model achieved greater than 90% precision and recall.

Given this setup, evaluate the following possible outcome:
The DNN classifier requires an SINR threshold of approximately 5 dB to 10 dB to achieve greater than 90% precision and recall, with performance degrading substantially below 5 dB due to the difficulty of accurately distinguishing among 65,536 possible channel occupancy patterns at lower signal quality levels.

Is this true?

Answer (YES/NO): NO